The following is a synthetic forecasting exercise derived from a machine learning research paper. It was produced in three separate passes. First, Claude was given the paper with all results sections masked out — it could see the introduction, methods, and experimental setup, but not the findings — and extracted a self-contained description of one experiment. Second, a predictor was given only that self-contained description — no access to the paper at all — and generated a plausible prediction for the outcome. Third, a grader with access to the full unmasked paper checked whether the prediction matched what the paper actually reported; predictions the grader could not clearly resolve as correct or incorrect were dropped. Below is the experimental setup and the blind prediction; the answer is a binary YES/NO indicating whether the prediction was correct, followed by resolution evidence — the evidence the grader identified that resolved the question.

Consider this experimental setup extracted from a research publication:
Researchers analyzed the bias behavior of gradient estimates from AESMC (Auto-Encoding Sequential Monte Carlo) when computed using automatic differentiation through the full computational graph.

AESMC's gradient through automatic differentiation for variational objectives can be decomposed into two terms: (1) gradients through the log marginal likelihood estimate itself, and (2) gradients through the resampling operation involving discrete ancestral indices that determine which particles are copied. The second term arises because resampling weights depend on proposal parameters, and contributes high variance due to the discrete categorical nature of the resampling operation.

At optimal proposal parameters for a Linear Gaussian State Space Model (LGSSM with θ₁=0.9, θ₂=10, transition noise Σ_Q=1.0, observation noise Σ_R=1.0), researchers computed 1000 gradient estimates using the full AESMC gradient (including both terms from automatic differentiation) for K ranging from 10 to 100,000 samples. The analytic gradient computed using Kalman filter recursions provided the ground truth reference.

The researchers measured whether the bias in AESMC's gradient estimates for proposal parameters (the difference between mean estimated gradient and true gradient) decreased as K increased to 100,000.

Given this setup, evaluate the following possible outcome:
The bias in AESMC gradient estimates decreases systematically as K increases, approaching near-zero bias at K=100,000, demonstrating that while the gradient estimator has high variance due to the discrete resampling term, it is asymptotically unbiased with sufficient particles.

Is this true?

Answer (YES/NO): NO